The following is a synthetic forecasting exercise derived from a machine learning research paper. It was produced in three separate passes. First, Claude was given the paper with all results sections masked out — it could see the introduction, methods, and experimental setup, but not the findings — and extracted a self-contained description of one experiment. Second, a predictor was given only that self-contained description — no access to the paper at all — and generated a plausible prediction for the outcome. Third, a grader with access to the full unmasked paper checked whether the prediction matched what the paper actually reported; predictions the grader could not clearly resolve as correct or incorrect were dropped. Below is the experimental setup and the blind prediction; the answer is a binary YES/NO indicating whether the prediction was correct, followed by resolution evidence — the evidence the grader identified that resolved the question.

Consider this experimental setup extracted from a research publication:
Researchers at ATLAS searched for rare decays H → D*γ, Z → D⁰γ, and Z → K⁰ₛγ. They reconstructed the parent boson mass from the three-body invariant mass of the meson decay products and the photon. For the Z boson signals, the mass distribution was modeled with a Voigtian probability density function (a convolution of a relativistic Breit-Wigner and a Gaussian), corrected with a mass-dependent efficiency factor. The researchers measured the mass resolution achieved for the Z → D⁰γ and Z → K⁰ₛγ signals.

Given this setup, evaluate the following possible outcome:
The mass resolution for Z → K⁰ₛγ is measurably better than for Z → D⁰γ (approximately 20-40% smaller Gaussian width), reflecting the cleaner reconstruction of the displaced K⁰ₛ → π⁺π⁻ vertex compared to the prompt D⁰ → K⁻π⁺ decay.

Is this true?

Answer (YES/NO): NO